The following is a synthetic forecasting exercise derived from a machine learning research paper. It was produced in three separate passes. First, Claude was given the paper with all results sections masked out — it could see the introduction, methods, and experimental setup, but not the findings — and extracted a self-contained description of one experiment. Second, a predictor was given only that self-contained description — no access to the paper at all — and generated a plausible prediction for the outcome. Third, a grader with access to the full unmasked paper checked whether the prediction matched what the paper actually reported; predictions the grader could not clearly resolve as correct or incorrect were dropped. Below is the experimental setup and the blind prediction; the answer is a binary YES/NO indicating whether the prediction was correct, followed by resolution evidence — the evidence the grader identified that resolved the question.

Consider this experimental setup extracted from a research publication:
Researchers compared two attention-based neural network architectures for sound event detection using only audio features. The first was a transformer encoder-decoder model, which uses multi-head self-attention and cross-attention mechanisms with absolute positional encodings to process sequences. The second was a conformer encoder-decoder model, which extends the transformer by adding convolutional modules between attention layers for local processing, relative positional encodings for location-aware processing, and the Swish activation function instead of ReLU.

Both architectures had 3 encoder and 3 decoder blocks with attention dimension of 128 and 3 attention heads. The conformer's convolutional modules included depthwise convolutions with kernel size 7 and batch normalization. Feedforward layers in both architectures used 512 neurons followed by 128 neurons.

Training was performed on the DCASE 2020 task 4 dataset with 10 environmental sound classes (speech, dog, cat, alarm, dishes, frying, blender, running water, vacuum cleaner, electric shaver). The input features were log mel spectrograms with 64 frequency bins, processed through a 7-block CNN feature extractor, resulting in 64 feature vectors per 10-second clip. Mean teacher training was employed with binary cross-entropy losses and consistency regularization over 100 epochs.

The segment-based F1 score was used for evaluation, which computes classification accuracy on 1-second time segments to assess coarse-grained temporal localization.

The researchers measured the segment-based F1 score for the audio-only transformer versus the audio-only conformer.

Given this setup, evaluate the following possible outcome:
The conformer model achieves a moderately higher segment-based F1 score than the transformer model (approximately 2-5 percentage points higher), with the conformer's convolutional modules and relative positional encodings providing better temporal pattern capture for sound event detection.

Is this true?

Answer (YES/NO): NO